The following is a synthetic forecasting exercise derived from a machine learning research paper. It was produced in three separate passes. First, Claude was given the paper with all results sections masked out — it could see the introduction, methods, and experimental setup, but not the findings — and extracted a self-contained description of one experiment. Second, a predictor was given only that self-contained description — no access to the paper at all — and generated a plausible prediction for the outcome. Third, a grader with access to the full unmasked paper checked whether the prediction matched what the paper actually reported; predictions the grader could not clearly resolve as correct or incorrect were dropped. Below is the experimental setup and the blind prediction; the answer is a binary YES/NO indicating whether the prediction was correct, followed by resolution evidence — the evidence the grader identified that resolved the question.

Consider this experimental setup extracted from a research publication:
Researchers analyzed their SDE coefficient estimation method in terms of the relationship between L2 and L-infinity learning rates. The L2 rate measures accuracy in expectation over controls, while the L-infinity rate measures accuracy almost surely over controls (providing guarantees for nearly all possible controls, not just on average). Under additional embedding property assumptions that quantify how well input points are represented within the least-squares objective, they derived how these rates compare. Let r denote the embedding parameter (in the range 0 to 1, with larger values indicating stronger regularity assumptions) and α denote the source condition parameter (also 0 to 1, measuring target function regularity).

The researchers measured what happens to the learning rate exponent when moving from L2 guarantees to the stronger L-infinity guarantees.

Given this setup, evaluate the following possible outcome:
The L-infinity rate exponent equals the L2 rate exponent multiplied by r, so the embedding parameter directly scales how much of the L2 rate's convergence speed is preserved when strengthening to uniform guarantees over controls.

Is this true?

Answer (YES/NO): NO